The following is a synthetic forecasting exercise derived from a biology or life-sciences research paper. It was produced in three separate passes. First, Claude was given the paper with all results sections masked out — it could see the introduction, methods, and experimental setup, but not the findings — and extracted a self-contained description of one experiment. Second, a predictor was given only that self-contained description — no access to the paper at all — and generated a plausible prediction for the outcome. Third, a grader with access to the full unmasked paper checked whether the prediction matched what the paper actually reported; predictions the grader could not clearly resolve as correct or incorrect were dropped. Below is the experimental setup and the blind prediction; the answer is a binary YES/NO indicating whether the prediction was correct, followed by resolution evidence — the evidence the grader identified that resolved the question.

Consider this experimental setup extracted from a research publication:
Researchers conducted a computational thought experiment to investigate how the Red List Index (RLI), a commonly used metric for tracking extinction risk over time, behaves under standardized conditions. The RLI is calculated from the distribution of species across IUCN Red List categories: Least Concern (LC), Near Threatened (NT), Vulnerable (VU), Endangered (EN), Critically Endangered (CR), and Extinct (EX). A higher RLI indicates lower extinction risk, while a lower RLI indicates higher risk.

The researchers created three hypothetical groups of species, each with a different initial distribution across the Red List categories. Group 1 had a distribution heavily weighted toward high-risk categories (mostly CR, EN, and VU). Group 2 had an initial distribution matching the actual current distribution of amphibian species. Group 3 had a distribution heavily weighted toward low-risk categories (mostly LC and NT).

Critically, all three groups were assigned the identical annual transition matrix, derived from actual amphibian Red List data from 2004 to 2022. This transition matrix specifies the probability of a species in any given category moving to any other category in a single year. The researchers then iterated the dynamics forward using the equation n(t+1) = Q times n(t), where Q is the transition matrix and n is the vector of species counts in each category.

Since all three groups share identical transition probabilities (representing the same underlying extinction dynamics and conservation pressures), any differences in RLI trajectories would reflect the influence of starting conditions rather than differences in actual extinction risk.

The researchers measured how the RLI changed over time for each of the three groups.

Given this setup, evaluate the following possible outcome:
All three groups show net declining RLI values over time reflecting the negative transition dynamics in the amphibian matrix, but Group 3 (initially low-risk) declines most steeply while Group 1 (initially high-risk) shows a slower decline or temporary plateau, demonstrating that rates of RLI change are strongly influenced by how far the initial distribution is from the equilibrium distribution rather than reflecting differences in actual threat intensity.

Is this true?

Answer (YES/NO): NO